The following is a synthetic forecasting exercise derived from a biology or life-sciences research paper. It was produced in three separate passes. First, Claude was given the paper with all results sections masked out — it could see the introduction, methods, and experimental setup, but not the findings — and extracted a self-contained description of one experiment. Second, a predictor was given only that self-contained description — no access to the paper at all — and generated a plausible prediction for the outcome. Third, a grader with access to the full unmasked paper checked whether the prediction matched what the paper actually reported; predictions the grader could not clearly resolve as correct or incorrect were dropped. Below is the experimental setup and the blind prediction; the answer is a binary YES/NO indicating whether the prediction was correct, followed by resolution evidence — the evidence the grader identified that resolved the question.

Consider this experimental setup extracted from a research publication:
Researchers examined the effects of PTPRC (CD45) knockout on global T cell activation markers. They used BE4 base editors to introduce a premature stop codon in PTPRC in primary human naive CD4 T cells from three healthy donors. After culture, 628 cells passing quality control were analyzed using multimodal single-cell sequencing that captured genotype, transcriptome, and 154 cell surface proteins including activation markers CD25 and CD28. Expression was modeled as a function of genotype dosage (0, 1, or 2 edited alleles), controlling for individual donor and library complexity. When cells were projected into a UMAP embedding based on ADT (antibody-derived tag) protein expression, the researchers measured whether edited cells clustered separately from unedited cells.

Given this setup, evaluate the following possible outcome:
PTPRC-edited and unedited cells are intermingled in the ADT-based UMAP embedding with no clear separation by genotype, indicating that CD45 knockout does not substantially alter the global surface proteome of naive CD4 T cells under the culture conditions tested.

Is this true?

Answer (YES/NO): NO